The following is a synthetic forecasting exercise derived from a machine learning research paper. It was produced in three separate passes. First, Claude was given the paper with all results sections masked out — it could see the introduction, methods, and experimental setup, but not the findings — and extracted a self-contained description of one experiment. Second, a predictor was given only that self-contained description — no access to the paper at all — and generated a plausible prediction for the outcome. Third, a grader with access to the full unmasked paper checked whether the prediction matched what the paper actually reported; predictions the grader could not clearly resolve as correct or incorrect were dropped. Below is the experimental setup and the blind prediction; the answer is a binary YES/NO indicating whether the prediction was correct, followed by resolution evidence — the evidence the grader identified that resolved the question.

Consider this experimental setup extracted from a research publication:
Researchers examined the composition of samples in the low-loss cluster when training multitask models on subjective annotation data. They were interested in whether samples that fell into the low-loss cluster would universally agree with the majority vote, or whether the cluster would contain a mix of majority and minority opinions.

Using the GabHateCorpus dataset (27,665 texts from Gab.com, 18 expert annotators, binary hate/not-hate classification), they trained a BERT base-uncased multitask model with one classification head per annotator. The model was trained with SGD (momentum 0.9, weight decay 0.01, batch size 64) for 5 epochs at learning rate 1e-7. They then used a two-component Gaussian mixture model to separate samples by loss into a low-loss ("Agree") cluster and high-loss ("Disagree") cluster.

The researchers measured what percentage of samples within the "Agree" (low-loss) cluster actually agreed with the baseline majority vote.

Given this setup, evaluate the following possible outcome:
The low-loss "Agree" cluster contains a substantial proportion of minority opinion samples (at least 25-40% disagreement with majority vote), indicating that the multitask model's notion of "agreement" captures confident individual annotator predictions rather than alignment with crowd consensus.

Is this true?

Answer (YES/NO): YES